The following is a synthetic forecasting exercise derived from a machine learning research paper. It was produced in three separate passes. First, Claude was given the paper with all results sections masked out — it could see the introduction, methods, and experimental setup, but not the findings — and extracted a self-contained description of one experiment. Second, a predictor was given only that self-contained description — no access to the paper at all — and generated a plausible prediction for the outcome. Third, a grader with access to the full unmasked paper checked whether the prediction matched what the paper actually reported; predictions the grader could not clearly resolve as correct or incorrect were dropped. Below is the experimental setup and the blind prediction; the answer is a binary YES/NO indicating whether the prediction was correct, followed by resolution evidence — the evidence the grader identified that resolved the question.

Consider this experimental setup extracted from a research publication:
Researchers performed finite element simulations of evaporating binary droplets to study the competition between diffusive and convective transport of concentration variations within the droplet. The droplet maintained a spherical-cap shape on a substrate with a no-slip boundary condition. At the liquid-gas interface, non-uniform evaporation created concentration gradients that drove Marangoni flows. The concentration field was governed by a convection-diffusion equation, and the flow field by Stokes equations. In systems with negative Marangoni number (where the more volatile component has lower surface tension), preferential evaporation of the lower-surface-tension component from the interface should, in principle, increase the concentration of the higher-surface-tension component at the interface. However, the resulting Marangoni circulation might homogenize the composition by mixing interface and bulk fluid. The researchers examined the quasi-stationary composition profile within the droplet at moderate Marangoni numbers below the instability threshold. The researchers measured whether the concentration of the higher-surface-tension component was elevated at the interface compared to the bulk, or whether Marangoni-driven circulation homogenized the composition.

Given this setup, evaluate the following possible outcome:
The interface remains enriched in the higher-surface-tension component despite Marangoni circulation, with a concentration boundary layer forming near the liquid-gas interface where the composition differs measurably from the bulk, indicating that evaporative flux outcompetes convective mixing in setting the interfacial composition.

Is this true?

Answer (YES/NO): YES